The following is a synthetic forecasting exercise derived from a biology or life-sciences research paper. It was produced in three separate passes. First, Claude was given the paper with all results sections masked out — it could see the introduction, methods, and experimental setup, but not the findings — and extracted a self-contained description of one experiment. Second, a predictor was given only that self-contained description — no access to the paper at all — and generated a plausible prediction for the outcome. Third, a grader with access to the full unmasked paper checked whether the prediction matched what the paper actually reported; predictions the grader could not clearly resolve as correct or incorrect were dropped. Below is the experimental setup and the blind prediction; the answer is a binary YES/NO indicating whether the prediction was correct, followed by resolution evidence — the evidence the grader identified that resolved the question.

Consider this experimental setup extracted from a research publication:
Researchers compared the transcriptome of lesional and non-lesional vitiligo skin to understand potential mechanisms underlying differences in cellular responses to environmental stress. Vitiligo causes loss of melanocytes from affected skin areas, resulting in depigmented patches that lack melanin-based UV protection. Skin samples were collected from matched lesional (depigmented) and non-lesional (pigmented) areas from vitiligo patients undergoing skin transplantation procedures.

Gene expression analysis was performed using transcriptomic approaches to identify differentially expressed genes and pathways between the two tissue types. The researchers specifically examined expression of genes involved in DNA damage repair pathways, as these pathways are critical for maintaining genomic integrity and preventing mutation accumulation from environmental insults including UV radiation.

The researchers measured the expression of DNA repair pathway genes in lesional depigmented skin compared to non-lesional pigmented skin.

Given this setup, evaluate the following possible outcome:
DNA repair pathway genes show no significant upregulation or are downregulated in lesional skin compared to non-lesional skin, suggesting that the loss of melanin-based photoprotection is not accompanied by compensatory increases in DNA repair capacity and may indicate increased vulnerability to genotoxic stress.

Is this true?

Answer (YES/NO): NO